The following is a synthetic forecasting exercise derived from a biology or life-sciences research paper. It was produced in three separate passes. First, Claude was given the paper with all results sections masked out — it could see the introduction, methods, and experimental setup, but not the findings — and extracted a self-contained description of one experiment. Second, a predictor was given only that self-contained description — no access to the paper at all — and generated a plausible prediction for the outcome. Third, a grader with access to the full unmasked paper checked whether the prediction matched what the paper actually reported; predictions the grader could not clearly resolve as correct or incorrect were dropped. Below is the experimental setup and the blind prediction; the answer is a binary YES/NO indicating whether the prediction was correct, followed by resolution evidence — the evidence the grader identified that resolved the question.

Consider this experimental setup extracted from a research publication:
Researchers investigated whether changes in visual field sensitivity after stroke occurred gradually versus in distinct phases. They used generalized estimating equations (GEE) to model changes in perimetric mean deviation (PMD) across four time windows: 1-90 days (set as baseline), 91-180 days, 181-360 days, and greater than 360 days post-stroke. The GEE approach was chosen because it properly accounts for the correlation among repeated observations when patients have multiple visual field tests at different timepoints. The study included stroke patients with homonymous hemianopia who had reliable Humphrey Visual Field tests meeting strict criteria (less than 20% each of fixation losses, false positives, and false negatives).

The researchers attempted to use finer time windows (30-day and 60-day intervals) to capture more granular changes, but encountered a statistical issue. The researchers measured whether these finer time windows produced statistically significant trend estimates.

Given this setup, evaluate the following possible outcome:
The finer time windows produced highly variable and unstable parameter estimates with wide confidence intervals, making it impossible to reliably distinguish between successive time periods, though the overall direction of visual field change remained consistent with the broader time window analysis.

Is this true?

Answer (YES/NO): NO